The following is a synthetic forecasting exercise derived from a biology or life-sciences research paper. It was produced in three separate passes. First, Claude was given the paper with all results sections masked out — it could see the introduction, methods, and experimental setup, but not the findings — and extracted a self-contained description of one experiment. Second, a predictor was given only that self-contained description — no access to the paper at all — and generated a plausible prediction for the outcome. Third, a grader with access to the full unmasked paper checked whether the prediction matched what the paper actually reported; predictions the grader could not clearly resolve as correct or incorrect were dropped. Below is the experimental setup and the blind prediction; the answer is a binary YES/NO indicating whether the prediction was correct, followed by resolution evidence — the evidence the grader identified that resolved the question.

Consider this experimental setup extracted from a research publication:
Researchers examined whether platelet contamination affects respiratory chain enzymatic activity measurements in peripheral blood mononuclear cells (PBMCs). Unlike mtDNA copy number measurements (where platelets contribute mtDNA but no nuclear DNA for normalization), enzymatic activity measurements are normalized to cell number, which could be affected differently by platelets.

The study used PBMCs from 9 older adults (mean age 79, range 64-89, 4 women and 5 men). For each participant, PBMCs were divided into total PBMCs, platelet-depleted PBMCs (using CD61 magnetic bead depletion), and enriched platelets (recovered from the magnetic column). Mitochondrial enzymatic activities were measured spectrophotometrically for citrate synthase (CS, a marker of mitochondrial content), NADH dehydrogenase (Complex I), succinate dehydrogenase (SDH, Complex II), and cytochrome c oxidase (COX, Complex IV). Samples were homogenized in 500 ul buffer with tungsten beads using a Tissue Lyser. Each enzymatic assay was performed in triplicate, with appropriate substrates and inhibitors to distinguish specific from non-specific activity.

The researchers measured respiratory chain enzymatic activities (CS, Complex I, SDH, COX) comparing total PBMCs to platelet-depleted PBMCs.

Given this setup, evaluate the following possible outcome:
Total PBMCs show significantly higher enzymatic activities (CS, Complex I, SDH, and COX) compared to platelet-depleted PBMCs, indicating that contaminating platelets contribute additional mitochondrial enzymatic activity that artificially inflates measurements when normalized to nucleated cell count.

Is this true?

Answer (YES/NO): NO